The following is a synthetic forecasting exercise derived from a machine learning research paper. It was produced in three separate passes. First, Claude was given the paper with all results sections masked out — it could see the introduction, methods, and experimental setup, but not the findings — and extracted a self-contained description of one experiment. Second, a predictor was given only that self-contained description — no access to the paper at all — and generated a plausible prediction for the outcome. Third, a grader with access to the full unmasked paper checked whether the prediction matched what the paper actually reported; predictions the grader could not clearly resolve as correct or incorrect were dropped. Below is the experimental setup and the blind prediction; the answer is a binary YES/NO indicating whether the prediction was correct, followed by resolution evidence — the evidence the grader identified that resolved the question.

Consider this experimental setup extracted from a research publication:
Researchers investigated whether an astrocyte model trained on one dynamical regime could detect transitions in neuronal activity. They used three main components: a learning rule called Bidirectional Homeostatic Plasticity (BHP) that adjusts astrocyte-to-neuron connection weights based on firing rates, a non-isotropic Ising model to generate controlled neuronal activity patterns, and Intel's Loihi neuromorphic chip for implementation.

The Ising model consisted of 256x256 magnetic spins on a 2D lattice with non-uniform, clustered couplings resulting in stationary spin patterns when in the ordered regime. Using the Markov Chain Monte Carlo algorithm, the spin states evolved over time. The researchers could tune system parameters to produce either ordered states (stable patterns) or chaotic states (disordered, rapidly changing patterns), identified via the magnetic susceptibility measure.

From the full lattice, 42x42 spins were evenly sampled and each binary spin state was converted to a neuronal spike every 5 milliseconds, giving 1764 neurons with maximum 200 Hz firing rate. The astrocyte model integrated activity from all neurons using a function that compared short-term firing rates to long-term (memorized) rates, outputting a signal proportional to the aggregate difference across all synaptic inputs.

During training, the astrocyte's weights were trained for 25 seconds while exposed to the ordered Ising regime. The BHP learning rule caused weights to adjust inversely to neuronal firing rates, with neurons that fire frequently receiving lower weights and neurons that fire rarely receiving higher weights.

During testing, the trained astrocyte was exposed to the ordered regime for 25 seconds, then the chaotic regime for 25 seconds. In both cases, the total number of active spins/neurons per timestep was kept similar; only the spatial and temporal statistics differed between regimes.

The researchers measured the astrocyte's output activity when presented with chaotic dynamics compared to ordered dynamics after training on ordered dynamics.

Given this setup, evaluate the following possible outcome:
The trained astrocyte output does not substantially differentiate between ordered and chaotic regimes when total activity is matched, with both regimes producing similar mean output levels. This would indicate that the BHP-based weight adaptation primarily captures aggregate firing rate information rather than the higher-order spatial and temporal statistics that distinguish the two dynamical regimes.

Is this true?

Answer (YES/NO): NO